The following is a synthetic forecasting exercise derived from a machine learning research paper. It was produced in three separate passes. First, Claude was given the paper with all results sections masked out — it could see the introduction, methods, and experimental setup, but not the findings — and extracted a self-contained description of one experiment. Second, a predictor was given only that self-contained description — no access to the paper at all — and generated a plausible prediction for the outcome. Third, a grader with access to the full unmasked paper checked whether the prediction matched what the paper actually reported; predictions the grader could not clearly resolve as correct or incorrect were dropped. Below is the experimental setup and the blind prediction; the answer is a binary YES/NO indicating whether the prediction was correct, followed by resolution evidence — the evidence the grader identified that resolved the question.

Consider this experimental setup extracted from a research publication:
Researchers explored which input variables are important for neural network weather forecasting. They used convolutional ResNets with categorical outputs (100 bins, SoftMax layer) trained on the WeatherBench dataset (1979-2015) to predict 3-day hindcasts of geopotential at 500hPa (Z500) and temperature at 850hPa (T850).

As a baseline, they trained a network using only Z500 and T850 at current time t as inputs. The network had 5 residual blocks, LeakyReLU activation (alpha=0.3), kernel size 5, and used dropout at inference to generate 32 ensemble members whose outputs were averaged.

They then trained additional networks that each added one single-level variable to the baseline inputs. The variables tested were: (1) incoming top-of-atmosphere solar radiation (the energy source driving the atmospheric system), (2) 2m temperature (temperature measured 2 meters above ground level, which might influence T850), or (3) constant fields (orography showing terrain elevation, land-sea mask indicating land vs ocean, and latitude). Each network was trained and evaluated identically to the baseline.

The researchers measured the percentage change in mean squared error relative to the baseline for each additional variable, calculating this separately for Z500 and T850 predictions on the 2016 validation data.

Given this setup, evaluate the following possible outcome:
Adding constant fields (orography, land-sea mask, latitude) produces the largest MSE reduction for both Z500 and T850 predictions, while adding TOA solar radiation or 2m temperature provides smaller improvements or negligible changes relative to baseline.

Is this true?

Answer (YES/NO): NO